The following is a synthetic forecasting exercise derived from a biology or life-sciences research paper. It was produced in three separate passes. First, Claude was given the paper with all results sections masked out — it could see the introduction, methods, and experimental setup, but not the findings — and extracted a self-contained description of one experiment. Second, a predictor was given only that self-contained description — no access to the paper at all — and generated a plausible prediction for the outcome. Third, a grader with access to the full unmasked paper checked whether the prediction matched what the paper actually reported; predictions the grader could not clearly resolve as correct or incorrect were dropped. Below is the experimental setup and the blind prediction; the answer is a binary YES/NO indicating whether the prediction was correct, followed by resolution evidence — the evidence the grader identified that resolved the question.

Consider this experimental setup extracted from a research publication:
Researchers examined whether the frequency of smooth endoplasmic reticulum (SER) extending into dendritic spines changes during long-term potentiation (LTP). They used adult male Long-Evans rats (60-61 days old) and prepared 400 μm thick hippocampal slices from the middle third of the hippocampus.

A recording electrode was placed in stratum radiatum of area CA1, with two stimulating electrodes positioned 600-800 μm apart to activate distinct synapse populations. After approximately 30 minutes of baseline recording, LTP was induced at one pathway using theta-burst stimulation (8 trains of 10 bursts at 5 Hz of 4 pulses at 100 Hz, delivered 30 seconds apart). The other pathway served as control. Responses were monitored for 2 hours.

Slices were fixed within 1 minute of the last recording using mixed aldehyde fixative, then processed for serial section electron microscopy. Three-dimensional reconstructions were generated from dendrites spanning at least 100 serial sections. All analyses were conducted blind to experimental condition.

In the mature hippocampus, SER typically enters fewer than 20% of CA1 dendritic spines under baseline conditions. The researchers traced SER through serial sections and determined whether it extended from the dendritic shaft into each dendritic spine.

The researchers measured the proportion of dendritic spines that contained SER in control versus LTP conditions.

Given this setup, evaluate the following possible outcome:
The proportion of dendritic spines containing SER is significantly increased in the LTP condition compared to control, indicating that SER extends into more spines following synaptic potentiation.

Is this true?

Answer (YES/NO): NO